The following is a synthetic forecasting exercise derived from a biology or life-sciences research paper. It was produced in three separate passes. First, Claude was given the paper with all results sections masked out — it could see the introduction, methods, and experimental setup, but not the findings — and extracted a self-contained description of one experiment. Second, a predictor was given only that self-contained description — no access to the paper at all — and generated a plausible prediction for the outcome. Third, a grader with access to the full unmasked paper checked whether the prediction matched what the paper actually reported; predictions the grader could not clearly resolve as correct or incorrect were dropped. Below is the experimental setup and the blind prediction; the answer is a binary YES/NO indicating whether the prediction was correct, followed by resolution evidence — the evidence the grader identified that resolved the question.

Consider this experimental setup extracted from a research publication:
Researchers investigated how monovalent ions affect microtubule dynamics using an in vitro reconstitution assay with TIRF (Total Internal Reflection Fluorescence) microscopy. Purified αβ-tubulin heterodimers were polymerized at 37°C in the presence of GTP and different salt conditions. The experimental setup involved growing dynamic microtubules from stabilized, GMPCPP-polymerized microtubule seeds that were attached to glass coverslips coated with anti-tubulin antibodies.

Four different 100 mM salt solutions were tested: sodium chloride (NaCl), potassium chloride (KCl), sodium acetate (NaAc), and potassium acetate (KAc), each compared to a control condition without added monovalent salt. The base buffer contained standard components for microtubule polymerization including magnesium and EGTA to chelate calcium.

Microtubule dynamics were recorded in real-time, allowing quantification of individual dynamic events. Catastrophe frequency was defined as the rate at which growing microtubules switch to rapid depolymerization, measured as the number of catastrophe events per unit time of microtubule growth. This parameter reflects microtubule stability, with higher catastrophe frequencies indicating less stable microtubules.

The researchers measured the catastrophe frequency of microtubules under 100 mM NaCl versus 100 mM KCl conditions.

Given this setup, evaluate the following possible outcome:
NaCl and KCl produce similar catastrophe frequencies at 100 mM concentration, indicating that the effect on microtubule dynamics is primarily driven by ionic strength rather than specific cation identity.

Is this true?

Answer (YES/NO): NO